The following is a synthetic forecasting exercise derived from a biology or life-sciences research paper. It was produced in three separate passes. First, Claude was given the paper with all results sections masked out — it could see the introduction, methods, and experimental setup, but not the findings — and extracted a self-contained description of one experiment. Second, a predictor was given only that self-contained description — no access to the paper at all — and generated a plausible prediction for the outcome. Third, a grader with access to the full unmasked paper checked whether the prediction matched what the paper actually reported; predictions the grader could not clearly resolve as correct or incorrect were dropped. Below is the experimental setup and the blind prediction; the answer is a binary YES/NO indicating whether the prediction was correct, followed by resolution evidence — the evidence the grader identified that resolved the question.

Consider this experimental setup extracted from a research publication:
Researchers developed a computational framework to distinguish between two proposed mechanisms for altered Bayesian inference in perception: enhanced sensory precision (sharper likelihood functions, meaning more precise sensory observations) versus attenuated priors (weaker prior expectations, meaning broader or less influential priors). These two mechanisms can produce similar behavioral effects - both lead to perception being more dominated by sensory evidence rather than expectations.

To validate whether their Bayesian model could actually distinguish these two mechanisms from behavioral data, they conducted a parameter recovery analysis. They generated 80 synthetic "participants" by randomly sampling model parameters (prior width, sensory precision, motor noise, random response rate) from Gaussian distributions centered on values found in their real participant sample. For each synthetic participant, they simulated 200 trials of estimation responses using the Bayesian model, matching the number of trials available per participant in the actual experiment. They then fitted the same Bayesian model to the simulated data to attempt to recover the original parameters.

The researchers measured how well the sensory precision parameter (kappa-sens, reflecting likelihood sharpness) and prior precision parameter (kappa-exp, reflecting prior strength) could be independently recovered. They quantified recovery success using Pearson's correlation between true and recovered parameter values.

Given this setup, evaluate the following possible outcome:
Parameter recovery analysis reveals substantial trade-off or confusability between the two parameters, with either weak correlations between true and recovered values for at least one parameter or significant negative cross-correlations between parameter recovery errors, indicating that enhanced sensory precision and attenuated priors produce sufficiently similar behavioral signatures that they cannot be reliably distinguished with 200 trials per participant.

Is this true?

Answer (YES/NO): NO